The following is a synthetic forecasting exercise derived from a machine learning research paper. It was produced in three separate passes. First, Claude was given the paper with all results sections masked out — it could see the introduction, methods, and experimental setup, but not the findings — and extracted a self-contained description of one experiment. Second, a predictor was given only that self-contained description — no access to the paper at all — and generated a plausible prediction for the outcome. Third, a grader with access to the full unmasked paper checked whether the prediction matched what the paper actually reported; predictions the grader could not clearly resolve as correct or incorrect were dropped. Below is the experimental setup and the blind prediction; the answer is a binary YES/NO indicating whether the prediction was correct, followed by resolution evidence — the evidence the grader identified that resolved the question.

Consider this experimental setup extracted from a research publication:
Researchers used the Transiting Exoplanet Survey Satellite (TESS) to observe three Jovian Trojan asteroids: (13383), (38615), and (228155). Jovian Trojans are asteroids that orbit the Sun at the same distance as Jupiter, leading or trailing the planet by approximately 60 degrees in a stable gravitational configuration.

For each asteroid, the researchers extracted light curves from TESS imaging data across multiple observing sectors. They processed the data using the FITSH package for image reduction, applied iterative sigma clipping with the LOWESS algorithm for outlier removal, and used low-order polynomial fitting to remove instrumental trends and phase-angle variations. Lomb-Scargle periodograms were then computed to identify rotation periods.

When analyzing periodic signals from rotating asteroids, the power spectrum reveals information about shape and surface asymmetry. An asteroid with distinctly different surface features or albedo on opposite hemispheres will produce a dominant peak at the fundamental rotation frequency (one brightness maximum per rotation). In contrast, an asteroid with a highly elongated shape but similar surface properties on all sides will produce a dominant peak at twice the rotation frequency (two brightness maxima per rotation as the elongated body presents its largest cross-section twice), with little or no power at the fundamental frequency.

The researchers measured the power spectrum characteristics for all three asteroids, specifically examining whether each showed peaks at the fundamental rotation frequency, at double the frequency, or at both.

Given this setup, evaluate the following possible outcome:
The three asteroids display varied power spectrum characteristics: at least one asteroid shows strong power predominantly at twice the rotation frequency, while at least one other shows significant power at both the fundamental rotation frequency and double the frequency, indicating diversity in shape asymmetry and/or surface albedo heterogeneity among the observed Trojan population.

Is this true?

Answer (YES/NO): YES